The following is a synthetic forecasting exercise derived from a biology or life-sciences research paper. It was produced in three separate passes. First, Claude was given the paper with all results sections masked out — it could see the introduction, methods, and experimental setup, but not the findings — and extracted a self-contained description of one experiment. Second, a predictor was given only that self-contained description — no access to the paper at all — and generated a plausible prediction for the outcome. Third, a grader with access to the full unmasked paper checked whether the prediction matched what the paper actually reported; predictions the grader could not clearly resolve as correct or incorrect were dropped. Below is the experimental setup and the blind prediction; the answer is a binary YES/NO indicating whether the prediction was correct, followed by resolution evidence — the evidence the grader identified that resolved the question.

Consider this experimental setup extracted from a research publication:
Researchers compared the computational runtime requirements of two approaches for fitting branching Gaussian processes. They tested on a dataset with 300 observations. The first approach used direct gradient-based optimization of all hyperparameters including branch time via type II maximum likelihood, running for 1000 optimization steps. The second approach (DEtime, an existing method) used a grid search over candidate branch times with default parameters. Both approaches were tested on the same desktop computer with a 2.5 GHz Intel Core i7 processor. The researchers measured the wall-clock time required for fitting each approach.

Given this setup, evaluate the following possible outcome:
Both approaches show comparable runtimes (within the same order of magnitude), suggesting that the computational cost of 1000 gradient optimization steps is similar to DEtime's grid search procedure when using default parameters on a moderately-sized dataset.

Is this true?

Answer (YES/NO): YES